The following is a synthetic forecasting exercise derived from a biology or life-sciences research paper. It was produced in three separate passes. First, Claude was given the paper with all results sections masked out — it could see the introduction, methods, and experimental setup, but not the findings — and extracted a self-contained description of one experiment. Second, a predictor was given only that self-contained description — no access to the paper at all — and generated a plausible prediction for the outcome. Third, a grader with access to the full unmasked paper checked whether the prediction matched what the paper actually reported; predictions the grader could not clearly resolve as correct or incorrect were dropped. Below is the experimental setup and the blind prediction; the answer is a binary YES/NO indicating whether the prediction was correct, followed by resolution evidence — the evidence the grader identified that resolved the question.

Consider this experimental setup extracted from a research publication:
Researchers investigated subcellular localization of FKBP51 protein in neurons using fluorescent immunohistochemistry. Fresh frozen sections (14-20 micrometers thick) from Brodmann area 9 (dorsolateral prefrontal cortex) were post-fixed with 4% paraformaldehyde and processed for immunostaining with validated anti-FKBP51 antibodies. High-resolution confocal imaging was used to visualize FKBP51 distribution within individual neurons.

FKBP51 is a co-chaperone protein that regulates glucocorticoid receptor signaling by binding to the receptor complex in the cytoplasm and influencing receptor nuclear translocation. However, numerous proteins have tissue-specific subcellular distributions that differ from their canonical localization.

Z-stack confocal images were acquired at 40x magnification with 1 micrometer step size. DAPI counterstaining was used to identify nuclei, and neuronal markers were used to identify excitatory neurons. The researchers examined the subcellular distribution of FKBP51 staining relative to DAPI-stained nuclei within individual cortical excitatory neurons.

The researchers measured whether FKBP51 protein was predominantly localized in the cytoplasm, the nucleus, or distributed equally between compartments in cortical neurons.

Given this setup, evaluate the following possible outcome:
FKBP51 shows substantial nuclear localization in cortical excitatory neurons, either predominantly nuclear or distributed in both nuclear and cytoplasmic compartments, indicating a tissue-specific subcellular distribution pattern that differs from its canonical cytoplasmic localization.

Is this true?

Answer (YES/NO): YES